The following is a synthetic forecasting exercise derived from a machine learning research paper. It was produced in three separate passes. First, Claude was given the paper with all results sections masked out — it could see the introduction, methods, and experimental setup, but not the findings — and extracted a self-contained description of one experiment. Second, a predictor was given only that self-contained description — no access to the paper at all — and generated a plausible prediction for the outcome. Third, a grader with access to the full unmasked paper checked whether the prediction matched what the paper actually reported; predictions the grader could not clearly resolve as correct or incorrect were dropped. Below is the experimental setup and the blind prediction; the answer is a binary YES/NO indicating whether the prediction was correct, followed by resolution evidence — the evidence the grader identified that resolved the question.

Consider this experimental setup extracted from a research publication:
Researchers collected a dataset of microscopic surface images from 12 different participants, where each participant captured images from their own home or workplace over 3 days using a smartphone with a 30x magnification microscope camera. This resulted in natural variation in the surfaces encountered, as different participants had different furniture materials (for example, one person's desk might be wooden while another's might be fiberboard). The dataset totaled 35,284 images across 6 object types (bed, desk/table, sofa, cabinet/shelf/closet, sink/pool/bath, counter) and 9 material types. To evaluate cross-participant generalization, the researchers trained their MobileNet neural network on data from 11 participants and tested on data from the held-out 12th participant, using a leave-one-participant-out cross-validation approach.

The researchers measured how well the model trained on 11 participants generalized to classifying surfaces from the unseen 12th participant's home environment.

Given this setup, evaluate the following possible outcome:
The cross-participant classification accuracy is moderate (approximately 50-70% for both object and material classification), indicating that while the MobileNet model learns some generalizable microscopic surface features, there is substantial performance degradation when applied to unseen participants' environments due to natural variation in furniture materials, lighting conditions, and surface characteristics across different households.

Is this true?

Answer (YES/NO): NO